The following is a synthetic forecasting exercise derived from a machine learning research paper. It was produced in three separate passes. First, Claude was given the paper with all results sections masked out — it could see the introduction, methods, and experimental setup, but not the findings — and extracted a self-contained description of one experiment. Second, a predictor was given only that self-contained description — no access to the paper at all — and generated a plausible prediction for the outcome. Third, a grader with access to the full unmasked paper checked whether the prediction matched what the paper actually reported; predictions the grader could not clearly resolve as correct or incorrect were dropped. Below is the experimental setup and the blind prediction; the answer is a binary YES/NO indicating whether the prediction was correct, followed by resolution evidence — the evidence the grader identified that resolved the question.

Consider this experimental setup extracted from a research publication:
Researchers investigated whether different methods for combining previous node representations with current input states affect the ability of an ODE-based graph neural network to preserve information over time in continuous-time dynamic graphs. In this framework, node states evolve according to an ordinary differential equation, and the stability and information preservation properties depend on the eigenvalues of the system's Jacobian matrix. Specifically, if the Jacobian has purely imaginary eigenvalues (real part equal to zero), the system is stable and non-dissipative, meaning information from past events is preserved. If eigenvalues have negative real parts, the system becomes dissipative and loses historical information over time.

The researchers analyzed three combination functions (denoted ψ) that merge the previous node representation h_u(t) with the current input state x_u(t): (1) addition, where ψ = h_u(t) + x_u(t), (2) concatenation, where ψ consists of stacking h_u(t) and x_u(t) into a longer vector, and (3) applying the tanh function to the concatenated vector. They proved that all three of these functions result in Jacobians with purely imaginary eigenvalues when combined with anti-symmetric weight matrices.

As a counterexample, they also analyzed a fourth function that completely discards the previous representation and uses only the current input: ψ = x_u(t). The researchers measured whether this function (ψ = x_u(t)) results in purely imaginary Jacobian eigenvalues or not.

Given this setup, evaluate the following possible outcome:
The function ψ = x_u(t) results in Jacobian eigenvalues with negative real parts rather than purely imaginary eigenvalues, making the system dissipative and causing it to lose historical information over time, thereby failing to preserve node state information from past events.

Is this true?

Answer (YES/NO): YES